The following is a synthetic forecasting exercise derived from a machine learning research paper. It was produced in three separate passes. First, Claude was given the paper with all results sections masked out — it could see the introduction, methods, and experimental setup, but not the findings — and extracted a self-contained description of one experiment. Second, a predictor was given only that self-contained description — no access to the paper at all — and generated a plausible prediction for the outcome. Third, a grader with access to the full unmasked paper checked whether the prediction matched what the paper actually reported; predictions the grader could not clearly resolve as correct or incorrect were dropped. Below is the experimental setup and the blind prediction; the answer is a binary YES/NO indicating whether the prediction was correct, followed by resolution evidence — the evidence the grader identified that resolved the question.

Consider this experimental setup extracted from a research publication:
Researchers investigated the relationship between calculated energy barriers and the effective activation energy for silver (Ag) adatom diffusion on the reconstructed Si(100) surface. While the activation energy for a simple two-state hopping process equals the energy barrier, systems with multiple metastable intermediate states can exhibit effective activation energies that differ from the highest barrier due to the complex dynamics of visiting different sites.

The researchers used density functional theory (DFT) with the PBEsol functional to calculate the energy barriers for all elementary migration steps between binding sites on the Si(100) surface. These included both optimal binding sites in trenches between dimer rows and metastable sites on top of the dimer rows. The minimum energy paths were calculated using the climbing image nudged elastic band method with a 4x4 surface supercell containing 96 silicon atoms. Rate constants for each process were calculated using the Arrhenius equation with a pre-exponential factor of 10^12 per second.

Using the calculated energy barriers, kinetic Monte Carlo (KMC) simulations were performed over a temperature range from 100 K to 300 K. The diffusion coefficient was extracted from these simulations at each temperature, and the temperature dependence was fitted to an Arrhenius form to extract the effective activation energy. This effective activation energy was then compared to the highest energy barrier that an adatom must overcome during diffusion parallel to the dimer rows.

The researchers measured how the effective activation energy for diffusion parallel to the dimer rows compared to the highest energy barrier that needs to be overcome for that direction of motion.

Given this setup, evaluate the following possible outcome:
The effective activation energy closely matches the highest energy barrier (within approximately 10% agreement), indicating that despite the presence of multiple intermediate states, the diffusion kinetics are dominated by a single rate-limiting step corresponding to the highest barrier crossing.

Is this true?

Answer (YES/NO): NO